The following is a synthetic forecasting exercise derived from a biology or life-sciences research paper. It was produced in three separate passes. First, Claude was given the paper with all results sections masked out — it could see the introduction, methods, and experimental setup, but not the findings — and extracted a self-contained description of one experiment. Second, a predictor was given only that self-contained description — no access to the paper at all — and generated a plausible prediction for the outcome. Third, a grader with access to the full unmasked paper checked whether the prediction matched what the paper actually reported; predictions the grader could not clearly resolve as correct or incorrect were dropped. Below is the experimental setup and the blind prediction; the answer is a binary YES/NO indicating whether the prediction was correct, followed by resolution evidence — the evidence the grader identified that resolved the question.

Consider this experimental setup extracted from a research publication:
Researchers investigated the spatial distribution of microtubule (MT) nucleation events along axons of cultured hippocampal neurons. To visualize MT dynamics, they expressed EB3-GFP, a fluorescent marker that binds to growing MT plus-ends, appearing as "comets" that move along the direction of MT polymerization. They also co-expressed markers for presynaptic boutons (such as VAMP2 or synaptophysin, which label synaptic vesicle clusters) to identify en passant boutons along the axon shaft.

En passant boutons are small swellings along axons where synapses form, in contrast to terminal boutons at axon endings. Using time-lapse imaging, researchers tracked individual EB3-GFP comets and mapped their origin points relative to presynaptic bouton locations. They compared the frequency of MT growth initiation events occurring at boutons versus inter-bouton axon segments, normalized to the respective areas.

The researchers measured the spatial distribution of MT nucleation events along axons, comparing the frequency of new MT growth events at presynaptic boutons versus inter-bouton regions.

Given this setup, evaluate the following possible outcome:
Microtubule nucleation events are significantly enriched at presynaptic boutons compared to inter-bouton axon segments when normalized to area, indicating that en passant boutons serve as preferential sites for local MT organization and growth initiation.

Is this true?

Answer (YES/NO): YES